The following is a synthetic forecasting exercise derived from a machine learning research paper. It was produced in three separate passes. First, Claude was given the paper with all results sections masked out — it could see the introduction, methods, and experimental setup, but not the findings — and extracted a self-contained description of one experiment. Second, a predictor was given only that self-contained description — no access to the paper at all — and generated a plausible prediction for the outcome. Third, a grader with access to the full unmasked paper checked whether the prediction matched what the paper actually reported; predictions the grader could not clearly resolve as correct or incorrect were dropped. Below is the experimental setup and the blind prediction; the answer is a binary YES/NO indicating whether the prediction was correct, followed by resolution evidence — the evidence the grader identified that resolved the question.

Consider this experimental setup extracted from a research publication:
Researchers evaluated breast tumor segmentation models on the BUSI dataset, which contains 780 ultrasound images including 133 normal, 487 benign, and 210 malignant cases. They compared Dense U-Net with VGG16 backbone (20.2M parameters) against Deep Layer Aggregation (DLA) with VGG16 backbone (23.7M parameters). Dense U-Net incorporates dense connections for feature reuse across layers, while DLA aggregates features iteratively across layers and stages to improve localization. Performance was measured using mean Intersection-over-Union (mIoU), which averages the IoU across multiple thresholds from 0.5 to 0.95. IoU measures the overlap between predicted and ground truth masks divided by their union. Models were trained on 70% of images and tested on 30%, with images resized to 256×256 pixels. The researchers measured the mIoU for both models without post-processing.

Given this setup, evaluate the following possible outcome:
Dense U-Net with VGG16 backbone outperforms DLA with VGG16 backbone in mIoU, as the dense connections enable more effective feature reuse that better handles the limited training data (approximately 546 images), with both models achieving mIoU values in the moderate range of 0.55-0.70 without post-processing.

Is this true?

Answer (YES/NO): NO